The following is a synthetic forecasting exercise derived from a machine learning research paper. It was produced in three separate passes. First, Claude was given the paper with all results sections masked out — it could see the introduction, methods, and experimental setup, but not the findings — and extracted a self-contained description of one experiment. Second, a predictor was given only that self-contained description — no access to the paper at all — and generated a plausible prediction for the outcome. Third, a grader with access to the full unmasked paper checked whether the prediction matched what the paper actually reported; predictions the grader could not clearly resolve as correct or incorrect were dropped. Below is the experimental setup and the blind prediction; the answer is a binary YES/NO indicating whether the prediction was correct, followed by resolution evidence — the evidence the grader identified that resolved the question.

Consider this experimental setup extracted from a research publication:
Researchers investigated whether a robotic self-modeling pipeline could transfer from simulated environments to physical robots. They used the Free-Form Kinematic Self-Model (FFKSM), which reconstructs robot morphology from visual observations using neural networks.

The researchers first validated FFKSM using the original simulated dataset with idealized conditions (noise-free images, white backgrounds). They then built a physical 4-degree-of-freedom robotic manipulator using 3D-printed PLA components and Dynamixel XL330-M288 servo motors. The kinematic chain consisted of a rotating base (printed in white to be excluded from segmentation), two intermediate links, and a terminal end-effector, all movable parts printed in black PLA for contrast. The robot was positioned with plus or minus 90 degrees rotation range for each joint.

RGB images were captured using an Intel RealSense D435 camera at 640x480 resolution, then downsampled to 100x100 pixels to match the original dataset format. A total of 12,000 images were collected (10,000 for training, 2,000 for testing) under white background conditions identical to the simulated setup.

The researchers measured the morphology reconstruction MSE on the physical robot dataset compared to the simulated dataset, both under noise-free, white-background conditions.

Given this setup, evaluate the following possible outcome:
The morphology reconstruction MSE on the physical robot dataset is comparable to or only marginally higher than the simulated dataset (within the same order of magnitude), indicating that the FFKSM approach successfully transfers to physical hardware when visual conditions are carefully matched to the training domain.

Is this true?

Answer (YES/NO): YES